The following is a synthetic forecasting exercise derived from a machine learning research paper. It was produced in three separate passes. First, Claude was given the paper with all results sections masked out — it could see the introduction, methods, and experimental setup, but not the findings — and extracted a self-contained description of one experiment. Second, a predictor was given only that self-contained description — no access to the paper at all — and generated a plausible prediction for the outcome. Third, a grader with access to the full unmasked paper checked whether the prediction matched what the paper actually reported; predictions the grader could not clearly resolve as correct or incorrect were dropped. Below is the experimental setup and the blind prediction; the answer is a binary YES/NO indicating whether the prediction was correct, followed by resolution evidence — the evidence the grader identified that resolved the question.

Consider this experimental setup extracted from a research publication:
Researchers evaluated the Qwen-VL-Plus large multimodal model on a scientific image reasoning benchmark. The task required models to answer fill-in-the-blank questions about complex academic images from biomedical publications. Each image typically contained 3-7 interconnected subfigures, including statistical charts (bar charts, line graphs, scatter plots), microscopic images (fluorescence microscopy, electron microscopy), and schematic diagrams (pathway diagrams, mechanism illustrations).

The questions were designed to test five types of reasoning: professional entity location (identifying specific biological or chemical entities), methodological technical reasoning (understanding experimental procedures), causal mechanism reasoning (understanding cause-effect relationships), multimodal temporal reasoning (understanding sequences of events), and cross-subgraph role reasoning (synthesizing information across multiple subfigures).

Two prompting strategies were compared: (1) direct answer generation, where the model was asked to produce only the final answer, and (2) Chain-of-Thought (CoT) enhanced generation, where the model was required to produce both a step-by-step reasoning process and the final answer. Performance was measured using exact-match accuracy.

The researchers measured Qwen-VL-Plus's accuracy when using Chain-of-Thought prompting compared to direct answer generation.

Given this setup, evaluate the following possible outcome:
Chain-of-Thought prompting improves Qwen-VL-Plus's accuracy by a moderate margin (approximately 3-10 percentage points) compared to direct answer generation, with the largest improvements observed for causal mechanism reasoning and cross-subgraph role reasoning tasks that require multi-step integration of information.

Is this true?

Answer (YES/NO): NO